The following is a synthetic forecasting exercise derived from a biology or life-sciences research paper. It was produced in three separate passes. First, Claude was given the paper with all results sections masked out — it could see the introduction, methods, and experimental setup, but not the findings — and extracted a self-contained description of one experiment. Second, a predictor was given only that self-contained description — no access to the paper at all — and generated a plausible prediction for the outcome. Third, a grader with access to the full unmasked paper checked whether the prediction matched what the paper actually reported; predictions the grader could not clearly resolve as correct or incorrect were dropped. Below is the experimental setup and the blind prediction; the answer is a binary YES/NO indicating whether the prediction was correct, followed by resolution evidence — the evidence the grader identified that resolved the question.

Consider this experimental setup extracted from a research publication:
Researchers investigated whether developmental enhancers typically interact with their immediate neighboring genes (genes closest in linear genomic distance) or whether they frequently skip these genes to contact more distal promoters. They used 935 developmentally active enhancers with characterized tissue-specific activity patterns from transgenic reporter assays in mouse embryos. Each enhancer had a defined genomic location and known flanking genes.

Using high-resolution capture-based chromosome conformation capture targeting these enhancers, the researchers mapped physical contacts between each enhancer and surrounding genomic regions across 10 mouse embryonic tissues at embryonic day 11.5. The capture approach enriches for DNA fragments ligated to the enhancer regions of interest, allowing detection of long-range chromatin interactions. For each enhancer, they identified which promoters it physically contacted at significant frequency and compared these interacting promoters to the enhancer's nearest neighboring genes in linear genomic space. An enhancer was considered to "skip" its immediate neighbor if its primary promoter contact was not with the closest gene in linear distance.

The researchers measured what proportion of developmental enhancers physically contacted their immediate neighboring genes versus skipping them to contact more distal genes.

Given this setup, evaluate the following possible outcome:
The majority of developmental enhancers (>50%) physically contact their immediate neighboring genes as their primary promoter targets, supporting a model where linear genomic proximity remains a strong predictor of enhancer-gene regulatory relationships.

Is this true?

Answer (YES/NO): NO